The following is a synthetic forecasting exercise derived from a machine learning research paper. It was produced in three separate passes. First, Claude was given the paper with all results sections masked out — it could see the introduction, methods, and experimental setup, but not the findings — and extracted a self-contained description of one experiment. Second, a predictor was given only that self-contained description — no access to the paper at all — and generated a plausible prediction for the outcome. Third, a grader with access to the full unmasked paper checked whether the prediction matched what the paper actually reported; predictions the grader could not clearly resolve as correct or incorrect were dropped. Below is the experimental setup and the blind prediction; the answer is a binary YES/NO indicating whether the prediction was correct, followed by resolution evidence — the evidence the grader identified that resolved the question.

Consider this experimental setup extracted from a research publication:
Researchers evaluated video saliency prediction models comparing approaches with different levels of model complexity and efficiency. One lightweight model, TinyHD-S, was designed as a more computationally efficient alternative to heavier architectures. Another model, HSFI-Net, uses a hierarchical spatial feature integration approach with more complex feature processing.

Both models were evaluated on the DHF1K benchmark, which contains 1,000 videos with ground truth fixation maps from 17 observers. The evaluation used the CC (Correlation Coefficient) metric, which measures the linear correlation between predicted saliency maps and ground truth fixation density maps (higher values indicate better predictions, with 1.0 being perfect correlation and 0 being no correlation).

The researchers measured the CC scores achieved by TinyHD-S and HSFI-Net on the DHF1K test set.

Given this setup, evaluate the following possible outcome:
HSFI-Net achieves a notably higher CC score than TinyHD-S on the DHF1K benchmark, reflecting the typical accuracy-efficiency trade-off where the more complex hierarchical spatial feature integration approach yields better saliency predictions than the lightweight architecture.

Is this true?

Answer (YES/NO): YES